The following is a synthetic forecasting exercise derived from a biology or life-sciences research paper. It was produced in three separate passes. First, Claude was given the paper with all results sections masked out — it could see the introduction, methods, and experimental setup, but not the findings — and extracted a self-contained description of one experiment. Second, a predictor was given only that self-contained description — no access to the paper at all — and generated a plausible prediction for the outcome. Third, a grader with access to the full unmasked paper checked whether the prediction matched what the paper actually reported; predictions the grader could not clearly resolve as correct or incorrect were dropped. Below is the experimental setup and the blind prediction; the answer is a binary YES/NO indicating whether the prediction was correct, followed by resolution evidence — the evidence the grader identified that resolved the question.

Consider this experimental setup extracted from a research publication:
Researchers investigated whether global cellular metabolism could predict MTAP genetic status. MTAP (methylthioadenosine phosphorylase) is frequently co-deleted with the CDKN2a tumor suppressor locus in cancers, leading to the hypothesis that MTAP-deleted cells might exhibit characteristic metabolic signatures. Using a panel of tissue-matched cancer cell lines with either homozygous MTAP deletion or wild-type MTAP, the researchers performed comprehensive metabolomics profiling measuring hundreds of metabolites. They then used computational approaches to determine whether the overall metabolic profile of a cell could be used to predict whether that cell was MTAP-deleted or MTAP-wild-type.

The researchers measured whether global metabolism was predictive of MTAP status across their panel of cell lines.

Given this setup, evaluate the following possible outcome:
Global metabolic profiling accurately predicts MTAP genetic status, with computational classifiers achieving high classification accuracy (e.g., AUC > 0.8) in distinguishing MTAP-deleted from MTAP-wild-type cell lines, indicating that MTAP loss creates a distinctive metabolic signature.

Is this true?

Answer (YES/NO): NO